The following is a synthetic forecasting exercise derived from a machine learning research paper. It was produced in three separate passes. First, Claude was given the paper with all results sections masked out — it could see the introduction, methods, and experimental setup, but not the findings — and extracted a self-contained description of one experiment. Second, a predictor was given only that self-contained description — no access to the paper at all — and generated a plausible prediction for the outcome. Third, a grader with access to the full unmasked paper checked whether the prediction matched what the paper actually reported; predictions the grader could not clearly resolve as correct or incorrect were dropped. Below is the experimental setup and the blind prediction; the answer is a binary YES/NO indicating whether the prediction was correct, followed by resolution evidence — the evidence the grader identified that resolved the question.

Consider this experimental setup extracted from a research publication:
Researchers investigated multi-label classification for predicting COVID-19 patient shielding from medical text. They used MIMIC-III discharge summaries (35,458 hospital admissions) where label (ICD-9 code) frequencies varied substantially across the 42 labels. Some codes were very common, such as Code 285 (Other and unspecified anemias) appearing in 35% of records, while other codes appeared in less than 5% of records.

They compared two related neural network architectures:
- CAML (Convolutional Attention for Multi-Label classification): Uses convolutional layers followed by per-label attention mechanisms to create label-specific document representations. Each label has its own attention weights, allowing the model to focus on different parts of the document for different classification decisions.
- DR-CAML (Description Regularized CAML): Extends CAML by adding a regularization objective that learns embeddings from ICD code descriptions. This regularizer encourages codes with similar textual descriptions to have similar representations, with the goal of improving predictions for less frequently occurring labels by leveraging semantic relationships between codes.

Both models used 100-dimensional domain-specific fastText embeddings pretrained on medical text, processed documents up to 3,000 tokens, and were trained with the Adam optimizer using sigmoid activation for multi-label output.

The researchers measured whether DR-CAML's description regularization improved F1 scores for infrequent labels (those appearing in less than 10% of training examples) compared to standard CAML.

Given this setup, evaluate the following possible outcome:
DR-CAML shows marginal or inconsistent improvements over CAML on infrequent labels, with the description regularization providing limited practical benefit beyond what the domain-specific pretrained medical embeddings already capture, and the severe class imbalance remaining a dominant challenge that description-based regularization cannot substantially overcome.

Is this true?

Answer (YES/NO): NO